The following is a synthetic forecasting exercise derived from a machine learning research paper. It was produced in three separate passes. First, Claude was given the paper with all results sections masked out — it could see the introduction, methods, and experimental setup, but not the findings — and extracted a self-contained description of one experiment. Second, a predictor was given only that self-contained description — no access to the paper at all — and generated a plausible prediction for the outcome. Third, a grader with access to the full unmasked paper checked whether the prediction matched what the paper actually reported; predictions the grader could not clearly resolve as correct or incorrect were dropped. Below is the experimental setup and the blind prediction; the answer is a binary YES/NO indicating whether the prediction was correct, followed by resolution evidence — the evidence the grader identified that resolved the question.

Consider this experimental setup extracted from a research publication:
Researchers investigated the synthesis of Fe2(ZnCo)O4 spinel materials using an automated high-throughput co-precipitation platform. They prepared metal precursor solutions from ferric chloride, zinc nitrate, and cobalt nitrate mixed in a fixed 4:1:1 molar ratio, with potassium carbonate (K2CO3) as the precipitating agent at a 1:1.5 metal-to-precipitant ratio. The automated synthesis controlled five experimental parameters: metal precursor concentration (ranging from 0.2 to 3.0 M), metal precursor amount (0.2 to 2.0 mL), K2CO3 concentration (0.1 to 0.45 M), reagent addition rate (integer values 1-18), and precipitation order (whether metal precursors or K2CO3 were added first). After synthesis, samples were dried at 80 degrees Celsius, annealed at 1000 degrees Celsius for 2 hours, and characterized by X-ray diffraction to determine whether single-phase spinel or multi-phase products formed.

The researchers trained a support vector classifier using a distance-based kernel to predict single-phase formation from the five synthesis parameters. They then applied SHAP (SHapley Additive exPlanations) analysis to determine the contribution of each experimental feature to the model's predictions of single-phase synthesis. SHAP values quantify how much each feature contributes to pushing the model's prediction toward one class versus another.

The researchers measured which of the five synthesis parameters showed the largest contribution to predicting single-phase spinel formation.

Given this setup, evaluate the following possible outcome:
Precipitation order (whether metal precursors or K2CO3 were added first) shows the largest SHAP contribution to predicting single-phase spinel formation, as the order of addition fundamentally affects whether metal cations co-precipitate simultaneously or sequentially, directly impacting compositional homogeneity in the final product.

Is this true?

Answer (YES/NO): NO